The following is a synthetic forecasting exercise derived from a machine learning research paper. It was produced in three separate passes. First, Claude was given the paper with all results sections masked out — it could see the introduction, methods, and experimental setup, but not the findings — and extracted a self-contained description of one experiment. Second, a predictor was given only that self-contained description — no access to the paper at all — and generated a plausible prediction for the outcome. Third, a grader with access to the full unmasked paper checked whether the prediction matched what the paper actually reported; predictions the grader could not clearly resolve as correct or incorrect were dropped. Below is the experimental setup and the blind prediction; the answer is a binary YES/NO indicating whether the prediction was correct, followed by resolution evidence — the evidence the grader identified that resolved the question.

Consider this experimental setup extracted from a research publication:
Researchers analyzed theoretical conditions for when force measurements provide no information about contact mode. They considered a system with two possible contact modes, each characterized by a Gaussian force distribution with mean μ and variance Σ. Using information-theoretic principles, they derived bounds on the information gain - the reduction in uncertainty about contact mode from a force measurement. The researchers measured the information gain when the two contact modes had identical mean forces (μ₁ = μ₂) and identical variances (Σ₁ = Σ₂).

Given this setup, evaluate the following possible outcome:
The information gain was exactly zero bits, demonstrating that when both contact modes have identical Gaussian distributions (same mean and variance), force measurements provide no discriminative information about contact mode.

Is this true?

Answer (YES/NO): YES